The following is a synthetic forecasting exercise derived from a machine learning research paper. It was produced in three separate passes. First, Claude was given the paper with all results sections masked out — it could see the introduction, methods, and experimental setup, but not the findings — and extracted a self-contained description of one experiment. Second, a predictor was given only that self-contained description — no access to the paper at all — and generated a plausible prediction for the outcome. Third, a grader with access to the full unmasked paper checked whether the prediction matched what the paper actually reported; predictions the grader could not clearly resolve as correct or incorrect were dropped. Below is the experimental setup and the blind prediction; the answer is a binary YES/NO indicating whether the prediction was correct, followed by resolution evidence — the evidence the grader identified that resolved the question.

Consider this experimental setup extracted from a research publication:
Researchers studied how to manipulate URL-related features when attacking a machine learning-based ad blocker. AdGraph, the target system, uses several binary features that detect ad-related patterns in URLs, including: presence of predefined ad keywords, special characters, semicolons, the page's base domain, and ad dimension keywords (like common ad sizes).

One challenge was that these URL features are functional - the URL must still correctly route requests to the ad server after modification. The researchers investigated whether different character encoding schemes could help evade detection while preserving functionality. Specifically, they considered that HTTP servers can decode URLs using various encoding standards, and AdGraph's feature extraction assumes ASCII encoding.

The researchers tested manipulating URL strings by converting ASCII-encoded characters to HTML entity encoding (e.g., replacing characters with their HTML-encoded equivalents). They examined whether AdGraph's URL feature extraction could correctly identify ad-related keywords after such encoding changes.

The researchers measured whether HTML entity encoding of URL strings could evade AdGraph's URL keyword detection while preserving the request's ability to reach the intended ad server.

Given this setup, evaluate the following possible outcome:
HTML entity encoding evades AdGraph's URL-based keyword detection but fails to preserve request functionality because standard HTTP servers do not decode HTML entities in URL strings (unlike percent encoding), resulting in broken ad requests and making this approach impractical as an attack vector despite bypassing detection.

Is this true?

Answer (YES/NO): NO